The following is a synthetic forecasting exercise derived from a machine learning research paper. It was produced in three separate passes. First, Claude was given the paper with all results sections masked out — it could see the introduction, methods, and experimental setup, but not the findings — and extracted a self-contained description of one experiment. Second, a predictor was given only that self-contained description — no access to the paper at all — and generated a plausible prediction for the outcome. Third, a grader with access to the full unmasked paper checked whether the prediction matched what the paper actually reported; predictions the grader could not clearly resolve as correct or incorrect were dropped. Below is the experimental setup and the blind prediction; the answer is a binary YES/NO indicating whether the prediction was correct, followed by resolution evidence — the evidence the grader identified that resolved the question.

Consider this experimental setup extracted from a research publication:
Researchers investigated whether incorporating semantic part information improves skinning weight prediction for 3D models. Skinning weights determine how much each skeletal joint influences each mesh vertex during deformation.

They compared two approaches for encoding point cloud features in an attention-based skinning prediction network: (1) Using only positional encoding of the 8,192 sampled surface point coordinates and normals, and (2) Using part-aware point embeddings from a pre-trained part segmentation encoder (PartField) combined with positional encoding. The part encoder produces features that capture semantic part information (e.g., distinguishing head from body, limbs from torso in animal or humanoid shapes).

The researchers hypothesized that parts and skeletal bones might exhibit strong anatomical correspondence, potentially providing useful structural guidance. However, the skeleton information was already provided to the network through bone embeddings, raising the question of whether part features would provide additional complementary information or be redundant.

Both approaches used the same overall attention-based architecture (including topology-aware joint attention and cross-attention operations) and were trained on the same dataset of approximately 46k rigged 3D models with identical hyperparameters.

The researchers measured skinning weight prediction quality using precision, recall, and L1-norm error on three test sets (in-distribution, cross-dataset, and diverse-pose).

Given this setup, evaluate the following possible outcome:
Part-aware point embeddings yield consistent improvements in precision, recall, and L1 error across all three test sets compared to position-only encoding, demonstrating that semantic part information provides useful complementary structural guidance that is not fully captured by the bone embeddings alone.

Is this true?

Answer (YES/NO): YES